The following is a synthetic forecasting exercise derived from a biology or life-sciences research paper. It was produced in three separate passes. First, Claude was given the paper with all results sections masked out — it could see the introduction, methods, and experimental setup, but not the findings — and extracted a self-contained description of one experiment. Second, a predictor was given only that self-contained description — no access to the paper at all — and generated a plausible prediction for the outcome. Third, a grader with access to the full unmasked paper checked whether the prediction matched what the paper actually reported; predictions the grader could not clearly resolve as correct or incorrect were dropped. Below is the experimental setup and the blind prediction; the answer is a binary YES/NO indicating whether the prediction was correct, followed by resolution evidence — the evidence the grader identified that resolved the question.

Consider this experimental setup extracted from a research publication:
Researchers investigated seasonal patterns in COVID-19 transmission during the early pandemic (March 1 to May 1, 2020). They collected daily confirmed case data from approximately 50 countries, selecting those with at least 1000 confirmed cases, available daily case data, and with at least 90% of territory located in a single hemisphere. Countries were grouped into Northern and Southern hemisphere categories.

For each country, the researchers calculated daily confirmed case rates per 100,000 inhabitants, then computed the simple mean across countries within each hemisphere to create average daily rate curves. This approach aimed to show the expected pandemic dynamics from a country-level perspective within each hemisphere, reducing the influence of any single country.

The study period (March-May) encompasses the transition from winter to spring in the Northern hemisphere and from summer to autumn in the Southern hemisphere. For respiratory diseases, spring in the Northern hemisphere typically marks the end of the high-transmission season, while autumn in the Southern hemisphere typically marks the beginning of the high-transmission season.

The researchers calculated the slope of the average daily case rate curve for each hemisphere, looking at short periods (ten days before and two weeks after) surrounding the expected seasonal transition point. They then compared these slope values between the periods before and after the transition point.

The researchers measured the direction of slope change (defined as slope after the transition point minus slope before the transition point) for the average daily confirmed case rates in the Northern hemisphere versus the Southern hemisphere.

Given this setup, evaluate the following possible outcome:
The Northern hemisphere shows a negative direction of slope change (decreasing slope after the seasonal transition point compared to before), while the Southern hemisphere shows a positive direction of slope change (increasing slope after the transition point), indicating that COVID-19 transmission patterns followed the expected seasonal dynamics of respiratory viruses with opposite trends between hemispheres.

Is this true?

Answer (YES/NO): YES